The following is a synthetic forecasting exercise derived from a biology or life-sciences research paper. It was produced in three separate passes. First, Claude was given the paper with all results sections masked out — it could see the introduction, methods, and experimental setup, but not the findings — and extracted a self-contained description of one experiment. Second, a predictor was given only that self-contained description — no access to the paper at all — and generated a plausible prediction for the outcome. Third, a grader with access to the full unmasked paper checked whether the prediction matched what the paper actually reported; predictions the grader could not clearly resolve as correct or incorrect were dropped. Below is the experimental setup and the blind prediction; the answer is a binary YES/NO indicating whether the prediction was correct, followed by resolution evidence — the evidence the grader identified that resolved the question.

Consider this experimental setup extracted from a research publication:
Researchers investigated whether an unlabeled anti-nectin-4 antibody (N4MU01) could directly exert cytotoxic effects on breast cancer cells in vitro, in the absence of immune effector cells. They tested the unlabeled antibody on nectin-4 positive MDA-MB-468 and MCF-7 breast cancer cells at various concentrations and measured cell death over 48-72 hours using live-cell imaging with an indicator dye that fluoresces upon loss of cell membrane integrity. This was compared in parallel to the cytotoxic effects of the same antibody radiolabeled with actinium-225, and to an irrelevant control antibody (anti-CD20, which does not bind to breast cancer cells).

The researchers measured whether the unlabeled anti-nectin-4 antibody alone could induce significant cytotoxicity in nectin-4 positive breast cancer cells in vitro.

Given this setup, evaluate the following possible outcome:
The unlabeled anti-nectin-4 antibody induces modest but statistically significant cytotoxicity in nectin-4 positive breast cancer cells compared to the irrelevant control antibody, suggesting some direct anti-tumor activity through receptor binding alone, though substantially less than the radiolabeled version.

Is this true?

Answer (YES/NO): NO